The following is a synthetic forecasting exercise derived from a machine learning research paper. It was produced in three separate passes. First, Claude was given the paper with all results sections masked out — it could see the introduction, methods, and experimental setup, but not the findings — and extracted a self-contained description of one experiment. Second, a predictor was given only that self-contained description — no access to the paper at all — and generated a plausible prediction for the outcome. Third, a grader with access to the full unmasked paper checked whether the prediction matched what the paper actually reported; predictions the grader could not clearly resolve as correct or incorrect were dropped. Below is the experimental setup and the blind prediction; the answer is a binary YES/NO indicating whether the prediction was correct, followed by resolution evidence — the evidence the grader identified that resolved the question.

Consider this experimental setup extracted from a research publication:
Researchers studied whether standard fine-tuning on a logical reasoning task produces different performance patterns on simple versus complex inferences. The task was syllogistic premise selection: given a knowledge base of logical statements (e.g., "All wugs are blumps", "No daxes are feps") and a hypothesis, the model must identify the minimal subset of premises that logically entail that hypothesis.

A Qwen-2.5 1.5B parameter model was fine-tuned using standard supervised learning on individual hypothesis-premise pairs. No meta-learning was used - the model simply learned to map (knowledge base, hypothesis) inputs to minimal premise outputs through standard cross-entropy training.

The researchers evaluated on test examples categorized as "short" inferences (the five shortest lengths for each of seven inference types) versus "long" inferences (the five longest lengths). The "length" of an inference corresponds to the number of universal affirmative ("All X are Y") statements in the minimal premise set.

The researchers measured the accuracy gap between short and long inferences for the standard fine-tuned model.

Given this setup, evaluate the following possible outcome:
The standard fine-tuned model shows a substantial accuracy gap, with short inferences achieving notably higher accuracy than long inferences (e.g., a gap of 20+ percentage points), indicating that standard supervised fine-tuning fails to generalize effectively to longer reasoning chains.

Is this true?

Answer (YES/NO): NO